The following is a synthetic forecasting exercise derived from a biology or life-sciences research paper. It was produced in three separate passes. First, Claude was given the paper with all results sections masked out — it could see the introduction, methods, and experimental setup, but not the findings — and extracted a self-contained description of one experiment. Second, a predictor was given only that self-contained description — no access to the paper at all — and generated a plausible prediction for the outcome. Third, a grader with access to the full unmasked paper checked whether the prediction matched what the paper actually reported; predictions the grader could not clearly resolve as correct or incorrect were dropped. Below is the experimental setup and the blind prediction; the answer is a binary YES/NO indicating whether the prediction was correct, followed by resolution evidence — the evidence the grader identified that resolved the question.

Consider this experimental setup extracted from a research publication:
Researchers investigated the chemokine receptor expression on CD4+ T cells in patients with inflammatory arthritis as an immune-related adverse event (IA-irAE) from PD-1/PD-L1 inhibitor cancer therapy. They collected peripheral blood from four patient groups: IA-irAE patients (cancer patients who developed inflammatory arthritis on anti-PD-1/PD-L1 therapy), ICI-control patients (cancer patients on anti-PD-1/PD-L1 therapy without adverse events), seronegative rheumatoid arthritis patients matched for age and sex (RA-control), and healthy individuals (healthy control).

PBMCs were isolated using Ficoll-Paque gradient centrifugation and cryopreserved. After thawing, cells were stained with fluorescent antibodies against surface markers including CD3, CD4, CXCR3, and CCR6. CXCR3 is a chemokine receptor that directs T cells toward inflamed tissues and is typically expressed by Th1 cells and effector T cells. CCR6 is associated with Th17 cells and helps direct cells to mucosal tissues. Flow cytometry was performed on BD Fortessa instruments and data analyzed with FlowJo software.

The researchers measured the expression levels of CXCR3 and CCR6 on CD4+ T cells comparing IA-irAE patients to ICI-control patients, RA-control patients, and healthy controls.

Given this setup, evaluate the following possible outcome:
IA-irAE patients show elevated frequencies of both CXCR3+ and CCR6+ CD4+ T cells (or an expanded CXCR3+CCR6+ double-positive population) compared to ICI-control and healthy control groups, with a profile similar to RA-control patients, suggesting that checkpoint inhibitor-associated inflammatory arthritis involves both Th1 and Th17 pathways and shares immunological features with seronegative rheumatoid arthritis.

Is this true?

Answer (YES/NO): NO